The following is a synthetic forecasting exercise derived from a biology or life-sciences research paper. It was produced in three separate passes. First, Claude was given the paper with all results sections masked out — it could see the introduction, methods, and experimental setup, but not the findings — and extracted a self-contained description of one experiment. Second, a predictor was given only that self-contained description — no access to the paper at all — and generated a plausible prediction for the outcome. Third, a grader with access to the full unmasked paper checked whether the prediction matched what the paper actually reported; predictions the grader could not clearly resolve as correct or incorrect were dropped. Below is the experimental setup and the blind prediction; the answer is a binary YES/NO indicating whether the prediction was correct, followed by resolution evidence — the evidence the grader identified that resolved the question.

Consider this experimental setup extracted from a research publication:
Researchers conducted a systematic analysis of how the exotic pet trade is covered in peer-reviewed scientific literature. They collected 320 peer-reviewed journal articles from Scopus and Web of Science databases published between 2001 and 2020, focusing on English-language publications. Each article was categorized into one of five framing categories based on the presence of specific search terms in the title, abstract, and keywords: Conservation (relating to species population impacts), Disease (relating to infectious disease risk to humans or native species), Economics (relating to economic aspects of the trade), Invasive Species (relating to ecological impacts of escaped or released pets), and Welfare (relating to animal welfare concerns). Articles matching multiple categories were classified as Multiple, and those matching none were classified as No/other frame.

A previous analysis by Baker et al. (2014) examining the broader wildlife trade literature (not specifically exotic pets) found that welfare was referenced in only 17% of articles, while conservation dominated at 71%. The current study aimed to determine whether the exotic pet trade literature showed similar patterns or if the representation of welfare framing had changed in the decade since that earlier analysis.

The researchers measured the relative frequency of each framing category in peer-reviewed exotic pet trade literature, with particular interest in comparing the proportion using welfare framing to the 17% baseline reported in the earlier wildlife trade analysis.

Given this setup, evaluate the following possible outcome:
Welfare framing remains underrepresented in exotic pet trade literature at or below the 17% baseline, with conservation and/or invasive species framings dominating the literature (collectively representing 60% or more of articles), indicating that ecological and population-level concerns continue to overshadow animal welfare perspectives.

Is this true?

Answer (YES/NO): NO